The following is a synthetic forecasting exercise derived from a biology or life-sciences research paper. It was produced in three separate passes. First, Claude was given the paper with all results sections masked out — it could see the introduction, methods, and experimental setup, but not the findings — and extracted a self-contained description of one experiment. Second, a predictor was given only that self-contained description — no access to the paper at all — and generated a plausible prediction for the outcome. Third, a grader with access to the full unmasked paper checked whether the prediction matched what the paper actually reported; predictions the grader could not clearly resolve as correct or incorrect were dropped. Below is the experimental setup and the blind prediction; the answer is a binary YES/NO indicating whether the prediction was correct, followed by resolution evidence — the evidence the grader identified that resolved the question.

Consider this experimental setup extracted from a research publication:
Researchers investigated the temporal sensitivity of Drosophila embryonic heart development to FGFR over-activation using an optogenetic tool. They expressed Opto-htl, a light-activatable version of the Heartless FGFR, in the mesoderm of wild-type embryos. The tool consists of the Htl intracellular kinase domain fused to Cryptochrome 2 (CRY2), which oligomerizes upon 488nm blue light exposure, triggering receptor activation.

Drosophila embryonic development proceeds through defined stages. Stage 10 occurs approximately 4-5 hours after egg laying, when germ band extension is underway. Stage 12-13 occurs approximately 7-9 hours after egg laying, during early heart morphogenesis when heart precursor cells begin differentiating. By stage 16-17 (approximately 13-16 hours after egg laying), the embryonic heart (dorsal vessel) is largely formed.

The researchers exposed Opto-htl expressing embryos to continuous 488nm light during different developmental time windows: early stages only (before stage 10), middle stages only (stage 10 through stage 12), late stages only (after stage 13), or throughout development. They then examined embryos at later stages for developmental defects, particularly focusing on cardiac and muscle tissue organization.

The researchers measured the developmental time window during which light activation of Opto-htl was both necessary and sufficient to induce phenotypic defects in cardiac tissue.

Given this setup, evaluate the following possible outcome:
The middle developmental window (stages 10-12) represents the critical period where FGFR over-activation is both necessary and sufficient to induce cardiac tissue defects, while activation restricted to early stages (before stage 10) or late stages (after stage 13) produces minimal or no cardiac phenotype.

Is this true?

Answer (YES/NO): YES